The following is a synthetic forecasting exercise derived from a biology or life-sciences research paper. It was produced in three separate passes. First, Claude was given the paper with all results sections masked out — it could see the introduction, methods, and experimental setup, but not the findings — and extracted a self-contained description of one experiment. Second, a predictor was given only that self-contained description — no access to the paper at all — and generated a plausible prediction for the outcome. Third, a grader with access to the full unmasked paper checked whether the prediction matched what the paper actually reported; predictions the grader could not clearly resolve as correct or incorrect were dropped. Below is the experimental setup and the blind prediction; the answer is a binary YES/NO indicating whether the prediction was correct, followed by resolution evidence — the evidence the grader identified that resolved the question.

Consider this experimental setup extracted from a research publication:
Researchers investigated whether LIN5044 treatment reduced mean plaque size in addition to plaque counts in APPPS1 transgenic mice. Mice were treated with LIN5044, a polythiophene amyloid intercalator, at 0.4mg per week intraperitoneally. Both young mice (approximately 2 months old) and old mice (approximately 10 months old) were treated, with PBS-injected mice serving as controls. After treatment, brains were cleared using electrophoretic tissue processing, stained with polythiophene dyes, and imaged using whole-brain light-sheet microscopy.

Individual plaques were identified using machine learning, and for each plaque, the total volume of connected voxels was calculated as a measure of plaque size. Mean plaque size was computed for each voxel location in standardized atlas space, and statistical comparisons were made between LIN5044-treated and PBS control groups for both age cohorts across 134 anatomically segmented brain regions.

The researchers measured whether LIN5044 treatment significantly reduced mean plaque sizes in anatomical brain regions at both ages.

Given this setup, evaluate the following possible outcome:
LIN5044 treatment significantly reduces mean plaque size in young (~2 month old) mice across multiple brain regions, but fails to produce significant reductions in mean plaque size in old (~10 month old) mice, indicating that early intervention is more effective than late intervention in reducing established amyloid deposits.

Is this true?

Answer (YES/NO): NO